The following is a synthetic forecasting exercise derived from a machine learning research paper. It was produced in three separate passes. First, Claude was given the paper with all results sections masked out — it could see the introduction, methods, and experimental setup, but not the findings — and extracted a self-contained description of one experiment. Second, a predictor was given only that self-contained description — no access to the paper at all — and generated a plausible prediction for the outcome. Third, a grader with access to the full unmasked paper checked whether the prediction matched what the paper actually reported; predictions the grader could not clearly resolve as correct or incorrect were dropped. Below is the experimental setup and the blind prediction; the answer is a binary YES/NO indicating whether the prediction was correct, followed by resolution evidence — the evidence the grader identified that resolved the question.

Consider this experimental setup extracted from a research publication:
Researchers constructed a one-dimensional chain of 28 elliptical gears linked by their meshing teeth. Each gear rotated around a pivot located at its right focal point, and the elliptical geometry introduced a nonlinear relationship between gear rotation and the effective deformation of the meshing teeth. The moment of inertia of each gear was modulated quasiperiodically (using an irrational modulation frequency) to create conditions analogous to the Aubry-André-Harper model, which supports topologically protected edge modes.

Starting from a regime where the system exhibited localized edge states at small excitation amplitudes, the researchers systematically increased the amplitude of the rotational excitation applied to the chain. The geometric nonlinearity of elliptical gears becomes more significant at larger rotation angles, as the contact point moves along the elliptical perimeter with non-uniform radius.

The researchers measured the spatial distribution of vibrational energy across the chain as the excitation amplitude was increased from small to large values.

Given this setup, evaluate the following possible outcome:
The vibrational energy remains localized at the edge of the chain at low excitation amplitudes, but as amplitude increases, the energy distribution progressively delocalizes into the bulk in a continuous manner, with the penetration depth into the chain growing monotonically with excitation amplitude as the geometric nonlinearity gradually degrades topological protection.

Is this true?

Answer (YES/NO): NO